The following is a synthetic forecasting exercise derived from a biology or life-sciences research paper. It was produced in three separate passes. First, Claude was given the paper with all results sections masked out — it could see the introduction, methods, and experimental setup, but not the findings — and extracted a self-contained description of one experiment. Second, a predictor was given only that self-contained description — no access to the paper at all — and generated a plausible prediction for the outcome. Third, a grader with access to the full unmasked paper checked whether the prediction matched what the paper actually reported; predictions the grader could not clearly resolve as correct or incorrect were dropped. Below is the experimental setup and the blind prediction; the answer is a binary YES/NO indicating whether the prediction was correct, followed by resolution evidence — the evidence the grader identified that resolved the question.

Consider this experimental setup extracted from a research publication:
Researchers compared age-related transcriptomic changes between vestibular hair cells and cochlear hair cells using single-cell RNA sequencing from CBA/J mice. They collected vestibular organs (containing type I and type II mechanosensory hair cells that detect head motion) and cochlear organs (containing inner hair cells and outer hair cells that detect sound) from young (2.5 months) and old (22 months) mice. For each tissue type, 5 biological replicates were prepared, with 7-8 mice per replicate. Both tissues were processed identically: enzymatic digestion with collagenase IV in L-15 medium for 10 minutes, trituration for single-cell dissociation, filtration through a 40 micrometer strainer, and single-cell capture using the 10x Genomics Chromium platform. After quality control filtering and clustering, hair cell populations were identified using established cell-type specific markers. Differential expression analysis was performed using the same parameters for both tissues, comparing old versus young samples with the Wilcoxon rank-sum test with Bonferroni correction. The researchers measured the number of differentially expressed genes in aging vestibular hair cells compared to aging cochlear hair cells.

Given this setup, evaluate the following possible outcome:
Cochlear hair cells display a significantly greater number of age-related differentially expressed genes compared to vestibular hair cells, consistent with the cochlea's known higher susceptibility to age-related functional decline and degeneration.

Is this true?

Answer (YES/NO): YES